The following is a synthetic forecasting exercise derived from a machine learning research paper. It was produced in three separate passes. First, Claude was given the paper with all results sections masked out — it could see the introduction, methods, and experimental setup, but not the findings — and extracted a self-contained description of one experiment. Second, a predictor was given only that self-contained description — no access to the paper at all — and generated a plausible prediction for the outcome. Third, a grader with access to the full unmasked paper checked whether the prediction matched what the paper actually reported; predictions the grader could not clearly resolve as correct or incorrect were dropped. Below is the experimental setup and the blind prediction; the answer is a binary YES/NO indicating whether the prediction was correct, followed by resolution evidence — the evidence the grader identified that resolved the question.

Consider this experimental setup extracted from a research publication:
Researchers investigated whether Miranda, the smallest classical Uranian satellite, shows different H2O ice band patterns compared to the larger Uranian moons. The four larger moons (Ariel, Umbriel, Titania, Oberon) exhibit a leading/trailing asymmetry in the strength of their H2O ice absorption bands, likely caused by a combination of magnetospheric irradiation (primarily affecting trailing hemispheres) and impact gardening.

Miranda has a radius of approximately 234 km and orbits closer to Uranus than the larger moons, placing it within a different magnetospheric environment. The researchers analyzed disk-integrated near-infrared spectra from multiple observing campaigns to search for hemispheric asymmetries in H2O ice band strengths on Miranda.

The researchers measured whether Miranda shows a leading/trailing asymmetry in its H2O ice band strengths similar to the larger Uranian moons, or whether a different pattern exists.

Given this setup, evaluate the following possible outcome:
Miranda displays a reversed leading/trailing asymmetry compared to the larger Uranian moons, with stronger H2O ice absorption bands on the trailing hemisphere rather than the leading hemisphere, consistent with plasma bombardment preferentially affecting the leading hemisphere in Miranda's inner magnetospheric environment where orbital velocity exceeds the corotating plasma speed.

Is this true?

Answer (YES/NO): NO